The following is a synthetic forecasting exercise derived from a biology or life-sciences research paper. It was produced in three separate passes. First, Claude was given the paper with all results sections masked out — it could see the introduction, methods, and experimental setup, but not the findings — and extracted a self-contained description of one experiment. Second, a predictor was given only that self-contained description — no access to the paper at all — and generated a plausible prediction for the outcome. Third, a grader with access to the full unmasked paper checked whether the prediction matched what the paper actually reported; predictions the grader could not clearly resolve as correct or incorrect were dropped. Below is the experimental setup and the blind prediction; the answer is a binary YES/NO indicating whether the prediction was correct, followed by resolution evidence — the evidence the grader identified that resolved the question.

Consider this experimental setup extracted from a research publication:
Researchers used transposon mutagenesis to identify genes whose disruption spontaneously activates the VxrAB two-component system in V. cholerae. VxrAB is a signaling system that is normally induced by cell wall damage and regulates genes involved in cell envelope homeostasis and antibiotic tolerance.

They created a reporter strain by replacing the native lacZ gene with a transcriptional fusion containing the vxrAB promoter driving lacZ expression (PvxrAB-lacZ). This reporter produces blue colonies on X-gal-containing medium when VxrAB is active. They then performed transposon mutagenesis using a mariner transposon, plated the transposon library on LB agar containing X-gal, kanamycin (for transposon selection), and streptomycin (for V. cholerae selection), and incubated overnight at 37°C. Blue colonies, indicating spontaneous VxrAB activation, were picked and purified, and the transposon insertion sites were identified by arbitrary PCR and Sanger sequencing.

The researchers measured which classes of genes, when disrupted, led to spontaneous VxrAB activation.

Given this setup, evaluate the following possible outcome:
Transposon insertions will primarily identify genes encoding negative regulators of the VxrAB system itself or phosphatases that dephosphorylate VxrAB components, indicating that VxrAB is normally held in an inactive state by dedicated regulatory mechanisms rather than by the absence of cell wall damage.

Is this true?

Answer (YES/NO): NO